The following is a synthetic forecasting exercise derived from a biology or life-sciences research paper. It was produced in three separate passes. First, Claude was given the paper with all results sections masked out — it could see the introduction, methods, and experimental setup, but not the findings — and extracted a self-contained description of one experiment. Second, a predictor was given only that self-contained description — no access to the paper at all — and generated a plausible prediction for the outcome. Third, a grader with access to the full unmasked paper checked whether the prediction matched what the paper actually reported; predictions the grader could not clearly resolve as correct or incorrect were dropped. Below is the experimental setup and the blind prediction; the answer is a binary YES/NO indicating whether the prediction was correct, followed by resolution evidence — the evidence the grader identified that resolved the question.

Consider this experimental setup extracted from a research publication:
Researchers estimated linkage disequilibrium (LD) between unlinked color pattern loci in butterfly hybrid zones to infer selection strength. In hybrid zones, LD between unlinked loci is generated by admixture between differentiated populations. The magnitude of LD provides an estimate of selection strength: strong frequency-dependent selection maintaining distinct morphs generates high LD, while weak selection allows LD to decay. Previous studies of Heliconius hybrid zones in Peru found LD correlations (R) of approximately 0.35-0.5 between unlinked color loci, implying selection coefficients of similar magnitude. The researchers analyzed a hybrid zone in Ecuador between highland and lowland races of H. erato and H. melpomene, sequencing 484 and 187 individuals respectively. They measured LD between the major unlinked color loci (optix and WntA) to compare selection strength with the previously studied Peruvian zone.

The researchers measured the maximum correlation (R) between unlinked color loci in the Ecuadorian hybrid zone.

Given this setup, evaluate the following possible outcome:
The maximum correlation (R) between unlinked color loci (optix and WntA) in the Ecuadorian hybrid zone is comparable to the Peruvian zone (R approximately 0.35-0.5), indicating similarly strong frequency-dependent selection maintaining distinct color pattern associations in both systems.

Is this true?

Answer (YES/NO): NO